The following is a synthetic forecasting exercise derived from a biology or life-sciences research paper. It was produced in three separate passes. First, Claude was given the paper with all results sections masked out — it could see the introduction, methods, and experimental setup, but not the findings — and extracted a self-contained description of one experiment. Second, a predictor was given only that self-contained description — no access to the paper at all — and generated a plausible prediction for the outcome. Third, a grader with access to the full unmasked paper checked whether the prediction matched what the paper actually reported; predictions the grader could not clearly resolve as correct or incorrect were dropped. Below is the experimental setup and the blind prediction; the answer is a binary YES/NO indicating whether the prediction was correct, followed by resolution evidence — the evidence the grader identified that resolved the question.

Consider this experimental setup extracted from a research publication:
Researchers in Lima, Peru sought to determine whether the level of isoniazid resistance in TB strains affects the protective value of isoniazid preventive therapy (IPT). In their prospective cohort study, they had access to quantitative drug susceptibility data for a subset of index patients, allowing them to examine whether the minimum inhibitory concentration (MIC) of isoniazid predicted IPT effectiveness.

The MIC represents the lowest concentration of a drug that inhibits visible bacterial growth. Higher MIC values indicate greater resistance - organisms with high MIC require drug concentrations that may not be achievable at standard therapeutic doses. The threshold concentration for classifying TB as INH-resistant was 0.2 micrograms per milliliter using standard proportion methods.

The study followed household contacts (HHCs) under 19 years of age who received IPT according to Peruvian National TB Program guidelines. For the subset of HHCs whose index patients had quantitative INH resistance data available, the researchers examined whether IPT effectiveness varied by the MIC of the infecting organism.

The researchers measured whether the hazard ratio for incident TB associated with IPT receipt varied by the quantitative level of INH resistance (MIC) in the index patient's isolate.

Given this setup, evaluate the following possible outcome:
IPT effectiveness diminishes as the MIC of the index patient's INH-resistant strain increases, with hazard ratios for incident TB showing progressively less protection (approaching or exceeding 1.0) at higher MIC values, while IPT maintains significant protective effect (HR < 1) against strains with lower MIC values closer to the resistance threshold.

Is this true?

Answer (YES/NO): NO